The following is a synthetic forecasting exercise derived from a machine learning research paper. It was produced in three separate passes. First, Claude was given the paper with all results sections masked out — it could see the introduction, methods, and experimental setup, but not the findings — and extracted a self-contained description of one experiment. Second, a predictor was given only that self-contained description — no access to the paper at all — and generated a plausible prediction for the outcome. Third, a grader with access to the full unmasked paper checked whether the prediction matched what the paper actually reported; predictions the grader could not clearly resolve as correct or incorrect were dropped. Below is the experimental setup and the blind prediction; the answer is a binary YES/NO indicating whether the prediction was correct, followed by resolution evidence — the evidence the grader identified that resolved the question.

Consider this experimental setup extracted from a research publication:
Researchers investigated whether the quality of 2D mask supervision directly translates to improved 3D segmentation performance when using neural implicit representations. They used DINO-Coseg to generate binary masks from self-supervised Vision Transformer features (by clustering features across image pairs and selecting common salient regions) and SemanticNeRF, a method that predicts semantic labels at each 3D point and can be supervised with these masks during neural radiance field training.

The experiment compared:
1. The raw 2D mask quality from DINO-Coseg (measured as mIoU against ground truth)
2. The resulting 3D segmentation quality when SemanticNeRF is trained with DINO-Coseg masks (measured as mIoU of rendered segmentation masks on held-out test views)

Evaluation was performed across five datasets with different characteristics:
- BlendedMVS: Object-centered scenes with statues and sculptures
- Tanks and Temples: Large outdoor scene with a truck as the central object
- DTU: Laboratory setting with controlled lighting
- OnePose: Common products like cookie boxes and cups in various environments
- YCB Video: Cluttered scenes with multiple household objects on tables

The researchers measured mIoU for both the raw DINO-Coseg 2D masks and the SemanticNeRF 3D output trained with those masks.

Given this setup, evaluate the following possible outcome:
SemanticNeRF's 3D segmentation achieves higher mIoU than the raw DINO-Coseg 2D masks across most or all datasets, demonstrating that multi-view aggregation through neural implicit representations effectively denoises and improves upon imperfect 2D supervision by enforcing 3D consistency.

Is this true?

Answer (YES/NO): NO